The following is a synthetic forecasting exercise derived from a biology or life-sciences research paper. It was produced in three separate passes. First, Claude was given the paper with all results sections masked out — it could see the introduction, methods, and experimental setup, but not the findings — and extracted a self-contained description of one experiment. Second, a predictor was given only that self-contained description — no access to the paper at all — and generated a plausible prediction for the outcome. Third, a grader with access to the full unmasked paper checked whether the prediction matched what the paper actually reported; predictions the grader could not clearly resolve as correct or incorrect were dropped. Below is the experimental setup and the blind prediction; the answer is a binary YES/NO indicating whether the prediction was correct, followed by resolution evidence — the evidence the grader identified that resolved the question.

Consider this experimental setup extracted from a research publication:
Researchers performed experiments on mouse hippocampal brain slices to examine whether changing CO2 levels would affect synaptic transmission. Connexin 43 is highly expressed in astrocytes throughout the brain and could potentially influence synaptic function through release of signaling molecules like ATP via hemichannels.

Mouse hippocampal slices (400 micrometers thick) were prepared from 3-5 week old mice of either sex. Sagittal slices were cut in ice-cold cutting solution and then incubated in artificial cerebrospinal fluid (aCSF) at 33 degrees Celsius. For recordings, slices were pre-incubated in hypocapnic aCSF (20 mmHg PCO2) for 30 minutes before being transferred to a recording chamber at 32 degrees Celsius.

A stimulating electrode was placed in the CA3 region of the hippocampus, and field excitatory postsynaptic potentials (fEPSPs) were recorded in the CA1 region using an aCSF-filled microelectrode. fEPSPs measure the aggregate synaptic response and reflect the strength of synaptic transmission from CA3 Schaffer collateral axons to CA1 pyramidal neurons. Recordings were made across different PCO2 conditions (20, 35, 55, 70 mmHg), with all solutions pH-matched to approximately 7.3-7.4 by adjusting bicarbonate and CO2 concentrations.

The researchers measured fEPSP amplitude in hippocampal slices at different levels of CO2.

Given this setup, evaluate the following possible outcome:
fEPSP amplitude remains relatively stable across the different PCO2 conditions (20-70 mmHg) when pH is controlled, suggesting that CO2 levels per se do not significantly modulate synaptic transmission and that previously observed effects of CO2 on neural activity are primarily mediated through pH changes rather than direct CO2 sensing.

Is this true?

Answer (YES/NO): NO